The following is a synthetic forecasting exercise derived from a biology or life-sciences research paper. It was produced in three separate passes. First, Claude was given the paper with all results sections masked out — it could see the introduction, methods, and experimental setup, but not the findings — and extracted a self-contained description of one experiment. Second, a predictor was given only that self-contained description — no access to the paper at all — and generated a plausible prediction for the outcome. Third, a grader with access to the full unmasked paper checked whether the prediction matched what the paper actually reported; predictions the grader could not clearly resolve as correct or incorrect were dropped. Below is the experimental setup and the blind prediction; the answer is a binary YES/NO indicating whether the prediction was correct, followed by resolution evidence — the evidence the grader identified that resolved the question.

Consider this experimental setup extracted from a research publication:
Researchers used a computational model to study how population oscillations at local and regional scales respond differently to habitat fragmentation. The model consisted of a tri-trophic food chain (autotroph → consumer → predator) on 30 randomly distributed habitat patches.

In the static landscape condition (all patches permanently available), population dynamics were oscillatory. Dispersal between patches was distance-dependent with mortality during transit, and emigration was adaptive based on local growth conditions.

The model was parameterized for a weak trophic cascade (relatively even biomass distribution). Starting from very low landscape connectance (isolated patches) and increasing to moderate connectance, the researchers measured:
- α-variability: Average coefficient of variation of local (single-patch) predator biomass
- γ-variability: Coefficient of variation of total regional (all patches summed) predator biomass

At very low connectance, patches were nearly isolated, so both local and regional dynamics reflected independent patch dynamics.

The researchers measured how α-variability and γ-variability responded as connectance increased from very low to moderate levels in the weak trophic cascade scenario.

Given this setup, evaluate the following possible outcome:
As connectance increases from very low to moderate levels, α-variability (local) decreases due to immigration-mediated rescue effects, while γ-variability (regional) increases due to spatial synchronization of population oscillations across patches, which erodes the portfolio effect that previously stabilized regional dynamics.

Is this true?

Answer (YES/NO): NO